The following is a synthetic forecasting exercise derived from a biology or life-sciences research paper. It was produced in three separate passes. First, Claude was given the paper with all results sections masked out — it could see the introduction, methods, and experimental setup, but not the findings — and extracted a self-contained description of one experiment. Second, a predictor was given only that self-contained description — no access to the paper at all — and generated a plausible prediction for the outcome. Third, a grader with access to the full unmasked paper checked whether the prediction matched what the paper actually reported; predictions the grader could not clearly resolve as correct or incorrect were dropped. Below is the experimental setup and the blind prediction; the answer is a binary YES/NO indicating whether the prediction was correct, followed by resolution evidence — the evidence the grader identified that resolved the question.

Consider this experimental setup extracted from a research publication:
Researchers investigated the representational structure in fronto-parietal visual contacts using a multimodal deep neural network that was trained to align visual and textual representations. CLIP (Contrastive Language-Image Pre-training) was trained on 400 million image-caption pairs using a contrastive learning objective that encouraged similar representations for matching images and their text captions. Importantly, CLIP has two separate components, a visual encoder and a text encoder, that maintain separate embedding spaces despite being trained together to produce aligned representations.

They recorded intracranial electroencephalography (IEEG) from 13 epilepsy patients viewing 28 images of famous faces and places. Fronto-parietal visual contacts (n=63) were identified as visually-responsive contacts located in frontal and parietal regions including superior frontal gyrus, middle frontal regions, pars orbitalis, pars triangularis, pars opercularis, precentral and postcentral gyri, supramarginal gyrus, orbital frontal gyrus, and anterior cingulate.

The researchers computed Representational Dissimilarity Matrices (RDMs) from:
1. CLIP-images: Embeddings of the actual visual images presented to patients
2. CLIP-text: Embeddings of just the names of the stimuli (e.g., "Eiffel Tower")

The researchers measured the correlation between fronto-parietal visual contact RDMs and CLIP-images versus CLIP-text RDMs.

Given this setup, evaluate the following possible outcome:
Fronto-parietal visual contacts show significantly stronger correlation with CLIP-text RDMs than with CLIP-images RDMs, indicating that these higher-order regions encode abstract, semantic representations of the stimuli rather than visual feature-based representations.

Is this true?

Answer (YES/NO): YES